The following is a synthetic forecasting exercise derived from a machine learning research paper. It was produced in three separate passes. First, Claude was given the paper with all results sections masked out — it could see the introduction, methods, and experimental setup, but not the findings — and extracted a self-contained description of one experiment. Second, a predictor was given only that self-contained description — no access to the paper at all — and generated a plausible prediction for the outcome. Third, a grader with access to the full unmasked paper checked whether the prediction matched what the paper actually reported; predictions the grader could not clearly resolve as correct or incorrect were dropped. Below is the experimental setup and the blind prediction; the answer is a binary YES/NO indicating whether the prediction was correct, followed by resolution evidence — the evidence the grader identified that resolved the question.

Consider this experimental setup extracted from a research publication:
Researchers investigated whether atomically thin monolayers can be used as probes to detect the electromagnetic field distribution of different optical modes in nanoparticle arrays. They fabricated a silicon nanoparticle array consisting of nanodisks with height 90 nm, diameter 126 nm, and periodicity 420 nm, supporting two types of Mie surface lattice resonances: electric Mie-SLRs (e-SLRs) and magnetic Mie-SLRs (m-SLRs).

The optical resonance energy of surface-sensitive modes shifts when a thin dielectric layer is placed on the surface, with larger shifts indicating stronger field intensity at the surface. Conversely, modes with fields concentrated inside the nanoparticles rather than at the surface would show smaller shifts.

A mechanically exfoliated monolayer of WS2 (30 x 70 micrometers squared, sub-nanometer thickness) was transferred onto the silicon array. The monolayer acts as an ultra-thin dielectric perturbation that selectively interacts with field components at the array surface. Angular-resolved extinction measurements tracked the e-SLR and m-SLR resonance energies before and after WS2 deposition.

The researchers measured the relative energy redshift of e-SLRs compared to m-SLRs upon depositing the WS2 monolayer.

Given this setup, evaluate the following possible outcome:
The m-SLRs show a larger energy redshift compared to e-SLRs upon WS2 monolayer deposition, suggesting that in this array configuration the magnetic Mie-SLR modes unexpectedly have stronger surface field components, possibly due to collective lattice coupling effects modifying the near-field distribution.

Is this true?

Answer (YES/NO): NO